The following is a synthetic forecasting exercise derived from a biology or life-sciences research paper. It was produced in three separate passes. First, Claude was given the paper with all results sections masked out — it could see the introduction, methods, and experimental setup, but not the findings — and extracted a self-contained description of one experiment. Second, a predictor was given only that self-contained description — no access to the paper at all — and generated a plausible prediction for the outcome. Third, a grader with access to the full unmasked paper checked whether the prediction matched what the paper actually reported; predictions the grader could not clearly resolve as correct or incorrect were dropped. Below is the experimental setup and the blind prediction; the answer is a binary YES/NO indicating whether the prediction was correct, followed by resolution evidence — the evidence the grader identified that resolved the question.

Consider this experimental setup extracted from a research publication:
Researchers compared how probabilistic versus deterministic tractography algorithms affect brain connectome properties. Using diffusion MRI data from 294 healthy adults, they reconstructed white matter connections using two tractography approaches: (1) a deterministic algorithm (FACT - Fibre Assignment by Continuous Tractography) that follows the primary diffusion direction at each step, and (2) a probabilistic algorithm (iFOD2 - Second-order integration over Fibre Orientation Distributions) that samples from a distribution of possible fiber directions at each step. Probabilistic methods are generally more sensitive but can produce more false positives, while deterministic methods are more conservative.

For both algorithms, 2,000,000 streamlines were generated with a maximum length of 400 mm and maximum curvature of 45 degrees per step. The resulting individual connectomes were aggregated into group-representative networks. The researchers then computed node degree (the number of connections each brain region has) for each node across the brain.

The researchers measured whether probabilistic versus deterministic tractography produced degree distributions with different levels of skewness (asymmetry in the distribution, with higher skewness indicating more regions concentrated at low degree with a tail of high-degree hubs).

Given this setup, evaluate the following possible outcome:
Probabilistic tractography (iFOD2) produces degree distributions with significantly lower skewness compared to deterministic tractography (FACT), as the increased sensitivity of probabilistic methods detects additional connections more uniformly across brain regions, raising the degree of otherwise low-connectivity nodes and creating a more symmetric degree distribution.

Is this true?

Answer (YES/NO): YES